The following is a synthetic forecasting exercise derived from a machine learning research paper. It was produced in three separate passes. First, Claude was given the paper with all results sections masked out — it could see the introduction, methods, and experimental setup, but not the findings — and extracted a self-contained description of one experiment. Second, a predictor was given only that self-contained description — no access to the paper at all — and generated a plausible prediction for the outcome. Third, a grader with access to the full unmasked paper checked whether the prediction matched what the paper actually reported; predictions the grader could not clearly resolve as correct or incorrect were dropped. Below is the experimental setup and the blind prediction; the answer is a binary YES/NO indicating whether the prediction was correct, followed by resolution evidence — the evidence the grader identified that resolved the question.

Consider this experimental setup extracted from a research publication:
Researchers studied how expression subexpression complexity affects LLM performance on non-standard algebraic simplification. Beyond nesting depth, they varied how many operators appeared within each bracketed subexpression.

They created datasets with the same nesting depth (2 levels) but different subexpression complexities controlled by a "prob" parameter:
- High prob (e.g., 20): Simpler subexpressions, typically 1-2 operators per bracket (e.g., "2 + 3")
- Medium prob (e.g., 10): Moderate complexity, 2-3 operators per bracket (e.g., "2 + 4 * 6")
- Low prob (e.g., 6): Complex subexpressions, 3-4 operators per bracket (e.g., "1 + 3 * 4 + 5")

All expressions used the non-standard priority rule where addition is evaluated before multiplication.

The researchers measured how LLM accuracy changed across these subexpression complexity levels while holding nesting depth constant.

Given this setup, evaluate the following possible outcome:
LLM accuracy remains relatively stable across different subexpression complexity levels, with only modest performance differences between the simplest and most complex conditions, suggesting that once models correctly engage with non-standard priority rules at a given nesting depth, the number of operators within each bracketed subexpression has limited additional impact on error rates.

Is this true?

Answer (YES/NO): NO